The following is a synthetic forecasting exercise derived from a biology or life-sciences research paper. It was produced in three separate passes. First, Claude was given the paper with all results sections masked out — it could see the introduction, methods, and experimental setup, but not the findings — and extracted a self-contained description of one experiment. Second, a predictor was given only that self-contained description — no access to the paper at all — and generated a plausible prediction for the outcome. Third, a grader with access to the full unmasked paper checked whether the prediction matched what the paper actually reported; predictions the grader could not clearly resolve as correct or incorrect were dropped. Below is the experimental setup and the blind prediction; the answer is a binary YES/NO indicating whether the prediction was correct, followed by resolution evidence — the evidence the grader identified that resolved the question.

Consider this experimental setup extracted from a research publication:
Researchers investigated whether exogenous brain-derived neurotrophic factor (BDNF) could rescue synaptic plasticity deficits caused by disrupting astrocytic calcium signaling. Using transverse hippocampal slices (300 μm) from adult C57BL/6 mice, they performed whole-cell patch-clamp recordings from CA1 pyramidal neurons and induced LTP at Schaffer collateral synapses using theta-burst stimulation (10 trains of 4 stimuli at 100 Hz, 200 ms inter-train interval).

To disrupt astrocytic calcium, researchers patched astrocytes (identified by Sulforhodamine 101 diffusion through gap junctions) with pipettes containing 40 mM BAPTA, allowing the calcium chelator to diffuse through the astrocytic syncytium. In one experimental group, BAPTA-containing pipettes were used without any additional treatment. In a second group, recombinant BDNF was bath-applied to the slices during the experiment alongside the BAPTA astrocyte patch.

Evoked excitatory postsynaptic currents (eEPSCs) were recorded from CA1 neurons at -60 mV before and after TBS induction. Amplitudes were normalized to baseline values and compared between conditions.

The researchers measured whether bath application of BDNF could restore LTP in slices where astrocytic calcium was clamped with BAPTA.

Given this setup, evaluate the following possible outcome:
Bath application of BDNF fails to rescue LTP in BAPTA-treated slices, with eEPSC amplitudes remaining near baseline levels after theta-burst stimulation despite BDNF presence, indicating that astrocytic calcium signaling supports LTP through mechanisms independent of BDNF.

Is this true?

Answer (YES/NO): NO